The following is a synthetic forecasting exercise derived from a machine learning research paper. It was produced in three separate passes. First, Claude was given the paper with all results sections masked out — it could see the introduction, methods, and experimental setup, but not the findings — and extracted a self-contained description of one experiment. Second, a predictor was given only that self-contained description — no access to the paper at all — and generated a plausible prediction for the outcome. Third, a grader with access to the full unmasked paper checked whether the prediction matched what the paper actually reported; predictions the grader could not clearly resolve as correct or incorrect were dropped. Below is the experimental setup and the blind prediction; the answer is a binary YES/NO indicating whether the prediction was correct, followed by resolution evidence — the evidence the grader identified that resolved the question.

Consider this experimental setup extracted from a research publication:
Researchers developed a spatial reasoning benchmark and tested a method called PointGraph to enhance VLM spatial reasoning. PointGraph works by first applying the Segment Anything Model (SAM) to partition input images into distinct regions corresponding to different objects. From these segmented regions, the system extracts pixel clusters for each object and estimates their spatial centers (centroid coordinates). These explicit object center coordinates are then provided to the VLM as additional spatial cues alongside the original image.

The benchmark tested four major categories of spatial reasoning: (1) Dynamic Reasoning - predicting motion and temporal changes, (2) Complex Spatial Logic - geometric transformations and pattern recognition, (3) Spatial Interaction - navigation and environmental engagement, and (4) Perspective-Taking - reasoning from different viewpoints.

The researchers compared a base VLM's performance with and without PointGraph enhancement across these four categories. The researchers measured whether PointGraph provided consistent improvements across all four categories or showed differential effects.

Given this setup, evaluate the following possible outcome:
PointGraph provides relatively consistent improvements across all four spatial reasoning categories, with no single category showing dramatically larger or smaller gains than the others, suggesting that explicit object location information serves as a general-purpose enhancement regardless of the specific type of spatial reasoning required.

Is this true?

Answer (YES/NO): NO